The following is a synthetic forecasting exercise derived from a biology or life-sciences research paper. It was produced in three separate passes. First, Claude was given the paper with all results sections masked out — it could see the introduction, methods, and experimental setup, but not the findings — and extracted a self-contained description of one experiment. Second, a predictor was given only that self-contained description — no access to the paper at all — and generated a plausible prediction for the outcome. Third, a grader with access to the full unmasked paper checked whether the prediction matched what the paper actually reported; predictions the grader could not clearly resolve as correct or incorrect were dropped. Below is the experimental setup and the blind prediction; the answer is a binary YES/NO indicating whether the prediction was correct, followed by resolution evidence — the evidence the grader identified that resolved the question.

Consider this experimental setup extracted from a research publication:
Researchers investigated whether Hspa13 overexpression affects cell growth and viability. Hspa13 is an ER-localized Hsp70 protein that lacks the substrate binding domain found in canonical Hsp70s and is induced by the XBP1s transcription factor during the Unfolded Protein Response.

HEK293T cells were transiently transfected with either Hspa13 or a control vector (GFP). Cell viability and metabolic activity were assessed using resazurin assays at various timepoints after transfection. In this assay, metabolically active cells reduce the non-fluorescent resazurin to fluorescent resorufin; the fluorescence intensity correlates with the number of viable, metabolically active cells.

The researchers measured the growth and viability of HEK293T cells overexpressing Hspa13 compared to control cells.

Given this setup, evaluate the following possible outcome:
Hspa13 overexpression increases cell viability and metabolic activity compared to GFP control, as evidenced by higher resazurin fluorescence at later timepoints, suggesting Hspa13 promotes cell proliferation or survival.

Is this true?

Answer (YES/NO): NO